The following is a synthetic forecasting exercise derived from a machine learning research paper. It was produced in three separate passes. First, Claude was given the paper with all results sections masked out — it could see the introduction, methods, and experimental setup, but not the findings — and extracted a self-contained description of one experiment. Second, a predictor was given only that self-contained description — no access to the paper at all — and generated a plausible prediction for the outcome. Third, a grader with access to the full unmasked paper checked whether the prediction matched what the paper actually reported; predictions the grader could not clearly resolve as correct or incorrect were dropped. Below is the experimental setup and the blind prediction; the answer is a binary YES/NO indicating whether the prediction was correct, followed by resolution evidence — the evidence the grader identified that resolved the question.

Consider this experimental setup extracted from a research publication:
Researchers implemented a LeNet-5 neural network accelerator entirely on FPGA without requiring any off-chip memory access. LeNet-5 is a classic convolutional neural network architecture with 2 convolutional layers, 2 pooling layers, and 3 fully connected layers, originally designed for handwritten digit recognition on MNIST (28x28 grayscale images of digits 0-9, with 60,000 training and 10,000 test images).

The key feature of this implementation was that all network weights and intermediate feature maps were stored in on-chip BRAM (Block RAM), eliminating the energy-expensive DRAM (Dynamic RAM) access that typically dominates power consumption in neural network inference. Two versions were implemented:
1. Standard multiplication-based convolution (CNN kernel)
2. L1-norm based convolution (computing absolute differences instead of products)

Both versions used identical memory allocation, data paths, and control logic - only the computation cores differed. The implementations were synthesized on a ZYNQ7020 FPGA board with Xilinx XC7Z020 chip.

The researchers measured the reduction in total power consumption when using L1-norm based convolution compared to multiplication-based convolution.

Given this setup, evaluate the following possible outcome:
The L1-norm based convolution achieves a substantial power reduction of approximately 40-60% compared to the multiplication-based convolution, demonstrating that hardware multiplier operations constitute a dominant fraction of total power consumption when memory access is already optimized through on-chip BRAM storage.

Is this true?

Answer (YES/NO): NO